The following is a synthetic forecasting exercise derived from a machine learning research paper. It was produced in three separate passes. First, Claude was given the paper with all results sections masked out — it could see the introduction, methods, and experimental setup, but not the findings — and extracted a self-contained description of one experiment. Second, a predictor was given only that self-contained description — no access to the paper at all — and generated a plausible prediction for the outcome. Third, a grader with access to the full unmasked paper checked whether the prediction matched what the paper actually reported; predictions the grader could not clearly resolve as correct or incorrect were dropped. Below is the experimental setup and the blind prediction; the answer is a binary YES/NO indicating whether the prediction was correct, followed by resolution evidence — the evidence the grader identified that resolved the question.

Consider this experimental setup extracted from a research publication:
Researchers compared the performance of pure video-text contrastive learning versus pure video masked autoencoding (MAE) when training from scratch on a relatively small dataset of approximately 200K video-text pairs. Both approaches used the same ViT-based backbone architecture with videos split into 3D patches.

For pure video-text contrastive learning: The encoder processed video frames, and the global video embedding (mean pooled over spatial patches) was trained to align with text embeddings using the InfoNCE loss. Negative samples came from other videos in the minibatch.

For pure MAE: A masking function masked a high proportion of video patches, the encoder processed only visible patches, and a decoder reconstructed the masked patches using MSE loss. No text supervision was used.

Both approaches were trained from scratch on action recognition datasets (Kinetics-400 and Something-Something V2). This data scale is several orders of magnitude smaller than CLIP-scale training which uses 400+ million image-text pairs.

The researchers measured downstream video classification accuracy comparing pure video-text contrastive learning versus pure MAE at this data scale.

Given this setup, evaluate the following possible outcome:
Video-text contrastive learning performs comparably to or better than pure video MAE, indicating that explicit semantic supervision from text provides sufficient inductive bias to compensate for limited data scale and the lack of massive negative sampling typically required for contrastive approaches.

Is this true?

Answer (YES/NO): NO